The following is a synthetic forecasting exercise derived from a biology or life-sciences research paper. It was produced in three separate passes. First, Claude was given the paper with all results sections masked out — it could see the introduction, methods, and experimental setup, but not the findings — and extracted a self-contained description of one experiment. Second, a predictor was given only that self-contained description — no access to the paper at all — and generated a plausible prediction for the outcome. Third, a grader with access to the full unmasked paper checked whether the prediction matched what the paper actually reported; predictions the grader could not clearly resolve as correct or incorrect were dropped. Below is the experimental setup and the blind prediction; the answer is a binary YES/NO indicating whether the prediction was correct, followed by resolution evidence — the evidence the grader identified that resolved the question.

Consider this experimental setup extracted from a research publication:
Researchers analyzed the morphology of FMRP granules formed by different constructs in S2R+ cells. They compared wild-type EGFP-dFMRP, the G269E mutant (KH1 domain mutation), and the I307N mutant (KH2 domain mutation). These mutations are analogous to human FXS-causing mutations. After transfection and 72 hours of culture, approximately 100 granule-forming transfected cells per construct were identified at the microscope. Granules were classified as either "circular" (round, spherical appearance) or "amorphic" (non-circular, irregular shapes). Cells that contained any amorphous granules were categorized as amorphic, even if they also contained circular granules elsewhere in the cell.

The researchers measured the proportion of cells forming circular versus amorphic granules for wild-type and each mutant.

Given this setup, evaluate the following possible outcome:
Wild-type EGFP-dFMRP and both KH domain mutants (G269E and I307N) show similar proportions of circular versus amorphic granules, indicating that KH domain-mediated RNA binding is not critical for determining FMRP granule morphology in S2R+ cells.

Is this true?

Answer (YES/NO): NO